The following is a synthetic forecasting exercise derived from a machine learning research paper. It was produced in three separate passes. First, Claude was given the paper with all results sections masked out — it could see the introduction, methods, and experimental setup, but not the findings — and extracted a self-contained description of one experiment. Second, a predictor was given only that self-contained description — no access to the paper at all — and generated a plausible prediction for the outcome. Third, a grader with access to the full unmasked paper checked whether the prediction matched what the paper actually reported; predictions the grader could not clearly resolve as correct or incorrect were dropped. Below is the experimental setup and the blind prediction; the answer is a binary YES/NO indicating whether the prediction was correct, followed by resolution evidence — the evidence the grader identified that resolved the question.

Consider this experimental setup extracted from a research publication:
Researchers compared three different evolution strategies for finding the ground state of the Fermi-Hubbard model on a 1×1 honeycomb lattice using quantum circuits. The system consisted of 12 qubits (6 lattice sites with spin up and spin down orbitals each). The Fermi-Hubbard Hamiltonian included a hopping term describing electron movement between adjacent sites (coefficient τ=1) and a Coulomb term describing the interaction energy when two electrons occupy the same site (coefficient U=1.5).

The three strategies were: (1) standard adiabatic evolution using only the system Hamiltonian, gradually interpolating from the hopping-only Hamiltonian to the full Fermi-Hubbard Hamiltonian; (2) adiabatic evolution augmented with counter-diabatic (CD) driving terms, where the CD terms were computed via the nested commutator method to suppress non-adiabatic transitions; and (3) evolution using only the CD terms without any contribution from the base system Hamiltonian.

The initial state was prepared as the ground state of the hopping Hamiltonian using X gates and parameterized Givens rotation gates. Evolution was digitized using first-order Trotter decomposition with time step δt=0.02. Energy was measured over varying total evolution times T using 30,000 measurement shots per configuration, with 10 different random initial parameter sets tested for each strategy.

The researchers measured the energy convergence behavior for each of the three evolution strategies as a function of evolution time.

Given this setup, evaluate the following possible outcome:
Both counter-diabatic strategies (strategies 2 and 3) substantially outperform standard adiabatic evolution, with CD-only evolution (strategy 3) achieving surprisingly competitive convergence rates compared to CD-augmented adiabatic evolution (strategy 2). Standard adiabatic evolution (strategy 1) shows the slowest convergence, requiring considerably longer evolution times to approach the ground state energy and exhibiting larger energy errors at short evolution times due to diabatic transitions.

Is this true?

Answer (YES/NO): NO